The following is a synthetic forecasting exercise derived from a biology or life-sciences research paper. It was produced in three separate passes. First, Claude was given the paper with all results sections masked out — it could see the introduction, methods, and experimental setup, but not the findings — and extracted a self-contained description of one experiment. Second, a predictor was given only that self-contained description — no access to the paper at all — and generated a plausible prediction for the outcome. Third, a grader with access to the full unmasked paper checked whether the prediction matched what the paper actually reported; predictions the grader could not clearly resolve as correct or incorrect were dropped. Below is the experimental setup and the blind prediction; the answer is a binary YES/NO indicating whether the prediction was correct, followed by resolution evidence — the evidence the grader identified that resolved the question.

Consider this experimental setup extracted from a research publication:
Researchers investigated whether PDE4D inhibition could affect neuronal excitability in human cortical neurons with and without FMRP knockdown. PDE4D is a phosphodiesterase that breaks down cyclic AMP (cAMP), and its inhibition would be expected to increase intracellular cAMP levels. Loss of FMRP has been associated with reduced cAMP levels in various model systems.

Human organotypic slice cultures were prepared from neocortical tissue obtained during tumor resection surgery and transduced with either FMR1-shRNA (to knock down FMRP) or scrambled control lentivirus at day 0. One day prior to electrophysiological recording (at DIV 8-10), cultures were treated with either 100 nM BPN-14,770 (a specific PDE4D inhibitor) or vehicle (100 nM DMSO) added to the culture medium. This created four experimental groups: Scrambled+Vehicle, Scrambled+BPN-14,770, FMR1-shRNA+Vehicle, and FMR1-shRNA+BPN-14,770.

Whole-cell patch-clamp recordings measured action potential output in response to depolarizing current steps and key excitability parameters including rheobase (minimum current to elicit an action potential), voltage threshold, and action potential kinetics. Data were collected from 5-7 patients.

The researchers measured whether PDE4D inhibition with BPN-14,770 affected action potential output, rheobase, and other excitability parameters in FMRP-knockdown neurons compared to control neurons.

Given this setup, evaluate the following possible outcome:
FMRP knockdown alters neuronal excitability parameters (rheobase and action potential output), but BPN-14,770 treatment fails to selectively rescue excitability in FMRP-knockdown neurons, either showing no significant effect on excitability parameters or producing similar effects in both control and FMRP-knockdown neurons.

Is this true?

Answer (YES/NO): NO